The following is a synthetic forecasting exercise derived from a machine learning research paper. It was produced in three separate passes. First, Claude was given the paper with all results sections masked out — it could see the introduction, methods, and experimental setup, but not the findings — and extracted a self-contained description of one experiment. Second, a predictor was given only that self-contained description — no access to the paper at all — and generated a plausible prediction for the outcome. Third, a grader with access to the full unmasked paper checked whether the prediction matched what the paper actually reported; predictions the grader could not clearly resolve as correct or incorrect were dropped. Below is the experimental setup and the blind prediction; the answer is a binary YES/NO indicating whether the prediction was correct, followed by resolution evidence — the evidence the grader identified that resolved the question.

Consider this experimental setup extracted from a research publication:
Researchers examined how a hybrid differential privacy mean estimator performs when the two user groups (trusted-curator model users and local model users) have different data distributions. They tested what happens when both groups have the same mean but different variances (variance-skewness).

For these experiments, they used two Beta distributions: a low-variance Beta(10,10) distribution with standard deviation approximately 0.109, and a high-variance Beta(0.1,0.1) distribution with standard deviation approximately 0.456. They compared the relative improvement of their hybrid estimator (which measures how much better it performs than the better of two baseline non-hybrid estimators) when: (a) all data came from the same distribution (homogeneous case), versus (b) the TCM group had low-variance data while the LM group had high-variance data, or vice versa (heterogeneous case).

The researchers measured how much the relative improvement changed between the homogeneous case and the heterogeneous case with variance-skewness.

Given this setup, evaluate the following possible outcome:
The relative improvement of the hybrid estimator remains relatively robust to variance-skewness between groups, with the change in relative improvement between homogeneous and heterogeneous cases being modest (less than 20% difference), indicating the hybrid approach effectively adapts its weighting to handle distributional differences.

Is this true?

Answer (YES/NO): YES